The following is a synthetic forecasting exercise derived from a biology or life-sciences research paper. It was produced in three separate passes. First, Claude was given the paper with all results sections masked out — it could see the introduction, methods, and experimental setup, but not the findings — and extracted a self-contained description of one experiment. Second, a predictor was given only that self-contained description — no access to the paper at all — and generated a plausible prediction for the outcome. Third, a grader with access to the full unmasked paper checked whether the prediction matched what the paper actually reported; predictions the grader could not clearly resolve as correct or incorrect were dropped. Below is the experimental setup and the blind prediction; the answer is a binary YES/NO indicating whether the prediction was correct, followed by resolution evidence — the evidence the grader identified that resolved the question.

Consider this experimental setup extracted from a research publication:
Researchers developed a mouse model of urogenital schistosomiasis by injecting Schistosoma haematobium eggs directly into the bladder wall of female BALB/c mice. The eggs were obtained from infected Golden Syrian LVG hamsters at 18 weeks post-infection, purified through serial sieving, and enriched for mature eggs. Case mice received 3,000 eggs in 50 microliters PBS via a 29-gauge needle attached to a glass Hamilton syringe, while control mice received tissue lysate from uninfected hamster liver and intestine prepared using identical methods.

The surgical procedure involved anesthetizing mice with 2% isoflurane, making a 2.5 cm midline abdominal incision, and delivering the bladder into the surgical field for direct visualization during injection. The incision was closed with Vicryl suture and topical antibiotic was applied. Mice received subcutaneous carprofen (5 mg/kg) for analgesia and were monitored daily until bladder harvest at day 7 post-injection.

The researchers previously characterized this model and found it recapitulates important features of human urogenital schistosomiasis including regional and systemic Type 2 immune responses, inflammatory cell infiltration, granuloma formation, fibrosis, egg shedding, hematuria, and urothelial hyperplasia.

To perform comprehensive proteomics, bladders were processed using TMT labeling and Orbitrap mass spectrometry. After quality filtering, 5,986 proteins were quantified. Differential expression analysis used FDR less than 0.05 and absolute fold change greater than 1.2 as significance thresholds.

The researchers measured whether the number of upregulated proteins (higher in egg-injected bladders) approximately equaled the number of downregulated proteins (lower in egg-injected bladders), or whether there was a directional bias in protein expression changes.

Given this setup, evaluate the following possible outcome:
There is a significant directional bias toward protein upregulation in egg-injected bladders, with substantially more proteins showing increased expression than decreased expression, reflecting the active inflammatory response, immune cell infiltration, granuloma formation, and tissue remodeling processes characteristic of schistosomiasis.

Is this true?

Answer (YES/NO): YES